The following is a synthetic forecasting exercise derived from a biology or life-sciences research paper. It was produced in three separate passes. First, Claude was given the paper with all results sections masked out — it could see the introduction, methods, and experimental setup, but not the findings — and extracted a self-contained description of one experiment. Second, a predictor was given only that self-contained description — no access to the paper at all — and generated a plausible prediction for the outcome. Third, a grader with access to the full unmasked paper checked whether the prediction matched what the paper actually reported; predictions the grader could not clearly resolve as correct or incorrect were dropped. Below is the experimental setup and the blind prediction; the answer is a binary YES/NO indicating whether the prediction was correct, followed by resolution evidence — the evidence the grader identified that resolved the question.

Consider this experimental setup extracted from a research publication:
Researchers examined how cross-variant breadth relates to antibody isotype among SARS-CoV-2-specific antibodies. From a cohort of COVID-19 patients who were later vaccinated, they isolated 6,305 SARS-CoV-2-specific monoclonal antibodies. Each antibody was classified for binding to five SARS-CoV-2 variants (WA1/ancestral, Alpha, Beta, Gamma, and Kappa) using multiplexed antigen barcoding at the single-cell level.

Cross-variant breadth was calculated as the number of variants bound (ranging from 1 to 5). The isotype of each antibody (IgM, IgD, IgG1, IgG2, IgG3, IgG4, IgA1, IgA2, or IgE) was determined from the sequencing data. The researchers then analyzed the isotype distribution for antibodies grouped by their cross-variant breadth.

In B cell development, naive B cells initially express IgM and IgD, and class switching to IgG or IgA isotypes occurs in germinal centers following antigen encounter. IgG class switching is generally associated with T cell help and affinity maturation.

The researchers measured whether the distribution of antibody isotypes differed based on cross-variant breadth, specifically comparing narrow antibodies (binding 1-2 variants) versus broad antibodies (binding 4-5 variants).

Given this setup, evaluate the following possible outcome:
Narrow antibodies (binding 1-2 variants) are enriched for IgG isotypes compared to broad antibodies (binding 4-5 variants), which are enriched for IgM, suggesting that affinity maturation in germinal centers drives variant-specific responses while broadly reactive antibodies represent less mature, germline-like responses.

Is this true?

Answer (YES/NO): NO